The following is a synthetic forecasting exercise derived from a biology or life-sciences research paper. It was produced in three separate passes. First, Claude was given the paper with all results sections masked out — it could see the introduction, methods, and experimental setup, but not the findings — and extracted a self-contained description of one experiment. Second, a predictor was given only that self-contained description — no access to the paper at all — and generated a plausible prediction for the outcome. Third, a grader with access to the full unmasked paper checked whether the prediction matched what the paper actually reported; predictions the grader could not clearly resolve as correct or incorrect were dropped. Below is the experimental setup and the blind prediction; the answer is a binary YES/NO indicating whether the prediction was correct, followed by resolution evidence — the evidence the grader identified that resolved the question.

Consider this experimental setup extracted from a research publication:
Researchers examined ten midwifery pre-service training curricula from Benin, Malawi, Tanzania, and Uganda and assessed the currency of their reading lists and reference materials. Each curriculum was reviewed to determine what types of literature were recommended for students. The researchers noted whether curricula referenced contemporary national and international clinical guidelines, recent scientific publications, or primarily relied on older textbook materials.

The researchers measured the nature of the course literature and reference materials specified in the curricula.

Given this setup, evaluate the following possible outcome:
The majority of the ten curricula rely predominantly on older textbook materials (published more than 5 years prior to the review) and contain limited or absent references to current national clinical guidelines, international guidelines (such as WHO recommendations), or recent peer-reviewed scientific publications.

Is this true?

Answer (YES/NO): YES